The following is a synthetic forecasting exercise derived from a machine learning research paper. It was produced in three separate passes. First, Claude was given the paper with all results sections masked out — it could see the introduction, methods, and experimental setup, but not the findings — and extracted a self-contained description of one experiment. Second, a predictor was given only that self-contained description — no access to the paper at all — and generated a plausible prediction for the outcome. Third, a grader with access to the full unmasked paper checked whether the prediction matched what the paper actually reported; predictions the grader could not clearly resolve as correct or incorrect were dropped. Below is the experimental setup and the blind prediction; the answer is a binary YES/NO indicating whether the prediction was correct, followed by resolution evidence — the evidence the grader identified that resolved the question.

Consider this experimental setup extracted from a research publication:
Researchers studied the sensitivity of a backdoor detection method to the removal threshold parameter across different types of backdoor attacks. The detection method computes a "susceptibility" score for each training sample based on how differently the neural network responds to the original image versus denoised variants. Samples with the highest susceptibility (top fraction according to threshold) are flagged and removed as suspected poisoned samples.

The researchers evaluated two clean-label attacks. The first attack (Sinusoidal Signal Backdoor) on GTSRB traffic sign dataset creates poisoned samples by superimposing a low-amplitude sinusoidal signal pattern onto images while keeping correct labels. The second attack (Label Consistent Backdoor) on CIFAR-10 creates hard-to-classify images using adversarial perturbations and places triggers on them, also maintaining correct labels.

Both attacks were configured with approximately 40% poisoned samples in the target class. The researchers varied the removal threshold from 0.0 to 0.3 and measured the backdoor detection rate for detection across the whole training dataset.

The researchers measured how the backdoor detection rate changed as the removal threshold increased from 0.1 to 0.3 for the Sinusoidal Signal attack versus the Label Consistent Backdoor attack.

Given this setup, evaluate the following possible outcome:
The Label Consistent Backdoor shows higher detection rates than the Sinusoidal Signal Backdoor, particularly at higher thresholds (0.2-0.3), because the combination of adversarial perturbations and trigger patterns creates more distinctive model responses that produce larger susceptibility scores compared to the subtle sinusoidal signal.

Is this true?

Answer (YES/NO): NO